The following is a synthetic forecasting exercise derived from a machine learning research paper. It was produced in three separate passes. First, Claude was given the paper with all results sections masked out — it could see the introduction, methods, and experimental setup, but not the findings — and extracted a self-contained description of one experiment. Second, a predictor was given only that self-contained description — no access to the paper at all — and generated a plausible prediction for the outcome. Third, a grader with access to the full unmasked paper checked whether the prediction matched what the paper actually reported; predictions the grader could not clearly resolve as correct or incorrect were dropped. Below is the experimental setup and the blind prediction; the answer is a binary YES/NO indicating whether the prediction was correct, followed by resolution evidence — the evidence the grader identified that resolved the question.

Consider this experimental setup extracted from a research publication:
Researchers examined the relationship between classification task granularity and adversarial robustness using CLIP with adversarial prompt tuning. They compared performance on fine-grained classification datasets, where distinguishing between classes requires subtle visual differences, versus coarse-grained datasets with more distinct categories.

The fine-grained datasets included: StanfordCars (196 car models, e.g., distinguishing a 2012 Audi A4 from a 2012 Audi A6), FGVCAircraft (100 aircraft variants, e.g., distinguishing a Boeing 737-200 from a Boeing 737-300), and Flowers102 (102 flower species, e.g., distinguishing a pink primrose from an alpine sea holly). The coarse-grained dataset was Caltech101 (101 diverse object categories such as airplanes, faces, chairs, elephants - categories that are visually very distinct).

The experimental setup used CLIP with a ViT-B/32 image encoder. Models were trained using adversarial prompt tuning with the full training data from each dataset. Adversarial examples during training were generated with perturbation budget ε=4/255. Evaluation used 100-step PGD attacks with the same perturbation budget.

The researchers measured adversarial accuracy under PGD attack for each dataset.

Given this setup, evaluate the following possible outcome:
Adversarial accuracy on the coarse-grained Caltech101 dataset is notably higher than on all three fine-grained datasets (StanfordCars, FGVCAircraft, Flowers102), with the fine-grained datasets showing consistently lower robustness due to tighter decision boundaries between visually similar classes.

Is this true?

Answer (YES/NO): YES